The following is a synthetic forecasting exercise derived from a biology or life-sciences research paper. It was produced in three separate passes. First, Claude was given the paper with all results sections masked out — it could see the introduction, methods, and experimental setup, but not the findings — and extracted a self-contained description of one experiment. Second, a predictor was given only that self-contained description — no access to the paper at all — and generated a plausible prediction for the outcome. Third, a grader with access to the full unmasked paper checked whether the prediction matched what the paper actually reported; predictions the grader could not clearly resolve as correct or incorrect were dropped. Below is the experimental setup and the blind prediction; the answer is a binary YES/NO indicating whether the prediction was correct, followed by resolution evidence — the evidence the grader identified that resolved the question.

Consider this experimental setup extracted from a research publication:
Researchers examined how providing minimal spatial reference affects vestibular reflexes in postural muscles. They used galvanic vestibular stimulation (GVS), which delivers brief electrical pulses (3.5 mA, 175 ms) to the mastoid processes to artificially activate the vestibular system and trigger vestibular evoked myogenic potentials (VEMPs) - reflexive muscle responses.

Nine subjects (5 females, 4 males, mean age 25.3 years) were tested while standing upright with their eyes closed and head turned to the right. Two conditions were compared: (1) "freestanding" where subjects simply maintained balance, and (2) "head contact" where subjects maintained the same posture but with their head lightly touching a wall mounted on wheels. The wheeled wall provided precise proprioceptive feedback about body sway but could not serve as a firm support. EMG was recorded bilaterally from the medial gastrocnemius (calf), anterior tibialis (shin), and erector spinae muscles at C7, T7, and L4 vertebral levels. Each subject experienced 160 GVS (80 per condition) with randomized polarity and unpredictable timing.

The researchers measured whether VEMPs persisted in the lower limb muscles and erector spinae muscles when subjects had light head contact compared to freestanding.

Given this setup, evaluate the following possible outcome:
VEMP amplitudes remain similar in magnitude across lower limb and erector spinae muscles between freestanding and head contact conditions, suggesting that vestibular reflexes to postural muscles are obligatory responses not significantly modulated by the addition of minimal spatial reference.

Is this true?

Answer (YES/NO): NO